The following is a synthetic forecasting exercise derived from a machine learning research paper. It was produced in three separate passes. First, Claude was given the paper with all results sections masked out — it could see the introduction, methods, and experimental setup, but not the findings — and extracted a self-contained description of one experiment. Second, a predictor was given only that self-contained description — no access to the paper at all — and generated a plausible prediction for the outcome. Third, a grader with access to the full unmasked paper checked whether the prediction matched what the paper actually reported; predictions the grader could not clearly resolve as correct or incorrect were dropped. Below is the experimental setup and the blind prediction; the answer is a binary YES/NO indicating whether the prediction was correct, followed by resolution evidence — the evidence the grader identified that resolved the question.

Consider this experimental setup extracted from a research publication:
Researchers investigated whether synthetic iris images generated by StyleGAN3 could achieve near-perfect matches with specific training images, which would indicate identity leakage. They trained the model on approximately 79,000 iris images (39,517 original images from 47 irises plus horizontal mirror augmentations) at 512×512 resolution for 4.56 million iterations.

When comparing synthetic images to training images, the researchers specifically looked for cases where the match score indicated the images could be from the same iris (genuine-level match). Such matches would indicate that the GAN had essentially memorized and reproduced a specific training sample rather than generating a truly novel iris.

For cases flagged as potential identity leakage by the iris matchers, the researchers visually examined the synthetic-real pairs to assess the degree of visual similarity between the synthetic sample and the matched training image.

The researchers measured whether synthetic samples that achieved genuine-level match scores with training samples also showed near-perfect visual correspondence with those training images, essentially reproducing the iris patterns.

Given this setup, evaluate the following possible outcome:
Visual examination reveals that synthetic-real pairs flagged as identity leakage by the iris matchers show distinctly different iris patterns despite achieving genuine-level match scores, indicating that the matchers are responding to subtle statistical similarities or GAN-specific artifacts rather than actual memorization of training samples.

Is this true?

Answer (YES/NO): NO